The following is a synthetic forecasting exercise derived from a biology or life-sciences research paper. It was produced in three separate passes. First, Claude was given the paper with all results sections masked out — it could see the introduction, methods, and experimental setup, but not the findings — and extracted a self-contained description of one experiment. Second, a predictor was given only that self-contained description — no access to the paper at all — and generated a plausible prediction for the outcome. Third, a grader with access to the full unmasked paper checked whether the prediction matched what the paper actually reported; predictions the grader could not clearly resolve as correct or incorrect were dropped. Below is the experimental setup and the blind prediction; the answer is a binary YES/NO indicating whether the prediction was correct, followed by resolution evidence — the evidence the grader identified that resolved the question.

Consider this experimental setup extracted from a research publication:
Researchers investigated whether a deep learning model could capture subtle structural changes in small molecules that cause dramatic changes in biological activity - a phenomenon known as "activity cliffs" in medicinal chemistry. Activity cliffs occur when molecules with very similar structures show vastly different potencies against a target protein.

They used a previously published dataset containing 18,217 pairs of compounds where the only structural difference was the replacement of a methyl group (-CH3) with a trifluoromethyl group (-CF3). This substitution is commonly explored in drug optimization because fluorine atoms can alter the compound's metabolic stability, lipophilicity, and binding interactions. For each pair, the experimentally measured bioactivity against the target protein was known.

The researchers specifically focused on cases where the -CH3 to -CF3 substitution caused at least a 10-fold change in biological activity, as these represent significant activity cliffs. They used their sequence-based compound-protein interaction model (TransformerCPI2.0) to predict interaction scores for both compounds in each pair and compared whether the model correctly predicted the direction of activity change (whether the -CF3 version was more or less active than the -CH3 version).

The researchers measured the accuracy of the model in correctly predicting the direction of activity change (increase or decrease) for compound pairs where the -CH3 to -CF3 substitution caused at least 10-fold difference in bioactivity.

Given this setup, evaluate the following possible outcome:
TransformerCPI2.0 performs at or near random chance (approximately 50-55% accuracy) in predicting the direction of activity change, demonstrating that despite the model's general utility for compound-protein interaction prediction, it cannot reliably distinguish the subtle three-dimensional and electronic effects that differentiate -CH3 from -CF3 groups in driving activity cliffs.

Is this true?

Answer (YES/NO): NO